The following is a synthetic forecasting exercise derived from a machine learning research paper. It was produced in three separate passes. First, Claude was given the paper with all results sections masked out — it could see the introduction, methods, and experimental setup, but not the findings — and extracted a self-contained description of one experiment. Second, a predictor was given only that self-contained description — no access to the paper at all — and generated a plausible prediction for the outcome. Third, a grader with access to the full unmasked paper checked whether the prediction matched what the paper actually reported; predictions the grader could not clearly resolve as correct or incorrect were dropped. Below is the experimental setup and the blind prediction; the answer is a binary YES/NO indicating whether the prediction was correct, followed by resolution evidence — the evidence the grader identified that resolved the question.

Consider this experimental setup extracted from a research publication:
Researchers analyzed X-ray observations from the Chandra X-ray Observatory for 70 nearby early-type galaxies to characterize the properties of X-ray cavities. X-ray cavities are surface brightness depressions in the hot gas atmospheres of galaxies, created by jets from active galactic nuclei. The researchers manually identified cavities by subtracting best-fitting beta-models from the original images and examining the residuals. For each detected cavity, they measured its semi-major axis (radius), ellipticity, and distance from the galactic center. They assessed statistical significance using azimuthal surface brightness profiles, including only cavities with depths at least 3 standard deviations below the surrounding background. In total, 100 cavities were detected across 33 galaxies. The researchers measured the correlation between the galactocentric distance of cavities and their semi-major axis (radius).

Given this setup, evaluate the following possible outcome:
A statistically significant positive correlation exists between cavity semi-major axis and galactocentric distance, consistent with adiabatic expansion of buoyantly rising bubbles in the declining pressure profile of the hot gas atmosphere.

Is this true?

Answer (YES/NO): YES